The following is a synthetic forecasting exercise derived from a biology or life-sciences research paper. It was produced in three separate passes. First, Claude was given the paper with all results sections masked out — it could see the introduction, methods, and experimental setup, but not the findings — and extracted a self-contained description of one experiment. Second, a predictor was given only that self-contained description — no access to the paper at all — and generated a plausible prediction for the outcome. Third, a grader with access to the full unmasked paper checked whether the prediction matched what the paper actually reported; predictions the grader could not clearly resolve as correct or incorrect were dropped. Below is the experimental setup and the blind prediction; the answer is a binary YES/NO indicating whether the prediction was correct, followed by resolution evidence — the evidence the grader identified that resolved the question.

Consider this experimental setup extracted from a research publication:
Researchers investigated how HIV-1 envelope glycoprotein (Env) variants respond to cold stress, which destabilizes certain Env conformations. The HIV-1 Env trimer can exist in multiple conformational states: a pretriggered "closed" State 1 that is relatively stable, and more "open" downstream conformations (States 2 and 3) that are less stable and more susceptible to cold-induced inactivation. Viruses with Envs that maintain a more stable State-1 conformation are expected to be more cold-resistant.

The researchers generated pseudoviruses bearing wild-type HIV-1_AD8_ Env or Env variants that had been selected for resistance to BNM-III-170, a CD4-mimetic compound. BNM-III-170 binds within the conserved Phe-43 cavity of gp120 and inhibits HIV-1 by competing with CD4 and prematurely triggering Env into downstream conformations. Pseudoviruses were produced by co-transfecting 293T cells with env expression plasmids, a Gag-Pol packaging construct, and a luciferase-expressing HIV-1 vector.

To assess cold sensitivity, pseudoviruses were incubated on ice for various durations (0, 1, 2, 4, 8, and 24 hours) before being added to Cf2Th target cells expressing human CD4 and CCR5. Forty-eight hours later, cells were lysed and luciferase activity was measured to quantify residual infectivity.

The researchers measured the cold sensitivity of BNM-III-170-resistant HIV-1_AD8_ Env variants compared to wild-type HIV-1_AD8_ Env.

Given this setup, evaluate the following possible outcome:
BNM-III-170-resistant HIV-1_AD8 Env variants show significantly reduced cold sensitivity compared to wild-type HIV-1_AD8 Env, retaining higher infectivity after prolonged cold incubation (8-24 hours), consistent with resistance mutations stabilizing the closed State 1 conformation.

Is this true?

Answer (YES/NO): NO